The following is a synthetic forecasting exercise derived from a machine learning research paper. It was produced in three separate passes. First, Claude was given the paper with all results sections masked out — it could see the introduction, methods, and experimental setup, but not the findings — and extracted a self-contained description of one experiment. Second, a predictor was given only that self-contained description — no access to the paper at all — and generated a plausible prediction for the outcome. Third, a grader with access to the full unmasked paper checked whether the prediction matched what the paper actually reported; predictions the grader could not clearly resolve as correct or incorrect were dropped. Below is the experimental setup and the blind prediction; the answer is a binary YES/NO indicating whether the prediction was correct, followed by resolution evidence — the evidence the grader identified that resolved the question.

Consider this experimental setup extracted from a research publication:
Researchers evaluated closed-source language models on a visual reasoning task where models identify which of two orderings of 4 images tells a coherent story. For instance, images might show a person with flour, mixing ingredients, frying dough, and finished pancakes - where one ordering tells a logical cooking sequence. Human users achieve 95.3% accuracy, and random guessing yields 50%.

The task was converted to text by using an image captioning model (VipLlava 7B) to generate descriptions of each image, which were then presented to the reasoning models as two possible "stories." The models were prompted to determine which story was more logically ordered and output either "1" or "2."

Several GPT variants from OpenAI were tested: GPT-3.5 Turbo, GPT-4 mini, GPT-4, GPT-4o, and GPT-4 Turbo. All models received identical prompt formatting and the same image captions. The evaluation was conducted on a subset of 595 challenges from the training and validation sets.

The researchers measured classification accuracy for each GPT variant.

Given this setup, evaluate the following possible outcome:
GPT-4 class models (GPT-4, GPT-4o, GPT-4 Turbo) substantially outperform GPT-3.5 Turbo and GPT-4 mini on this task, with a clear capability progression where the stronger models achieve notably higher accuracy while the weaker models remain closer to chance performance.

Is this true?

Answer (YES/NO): YES